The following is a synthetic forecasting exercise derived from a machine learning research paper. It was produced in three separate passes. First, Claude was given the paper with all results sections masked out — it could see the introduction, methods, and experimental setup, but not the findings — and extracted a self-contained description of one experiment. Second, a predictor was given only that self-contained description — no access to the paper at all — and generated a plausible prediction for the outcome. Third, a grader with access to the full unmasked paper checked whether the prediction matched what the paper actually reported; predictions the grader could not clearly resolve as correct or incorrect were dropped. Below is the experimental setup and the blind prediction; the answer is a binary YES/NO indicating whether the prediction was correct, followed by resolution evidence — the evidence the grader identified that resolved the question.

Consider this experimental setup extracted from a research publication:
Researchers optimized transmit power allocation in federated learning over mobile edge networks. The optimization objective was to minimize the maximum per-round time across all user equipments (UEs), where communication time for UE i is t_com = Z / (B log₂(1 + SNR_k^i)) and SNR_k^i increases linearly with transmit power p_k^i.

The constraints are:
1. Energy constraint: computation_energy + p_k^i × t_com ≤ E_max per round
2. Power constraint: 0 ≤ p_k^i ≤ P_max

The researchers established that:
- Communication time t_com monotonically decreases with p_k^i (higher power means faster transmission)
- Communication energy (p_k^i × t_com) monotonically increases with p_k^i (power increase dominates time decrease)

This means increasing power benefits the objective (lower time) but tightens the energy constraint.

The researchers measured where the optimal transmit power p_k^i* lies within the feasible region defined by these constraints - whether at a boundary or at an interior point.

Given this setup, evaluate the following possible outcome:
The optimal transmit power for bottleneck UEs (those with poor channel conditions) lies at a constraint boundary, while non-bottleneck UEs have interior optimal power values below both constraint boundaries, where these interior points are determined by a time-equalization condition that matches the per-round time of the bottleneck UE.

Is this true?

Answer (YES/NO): NO